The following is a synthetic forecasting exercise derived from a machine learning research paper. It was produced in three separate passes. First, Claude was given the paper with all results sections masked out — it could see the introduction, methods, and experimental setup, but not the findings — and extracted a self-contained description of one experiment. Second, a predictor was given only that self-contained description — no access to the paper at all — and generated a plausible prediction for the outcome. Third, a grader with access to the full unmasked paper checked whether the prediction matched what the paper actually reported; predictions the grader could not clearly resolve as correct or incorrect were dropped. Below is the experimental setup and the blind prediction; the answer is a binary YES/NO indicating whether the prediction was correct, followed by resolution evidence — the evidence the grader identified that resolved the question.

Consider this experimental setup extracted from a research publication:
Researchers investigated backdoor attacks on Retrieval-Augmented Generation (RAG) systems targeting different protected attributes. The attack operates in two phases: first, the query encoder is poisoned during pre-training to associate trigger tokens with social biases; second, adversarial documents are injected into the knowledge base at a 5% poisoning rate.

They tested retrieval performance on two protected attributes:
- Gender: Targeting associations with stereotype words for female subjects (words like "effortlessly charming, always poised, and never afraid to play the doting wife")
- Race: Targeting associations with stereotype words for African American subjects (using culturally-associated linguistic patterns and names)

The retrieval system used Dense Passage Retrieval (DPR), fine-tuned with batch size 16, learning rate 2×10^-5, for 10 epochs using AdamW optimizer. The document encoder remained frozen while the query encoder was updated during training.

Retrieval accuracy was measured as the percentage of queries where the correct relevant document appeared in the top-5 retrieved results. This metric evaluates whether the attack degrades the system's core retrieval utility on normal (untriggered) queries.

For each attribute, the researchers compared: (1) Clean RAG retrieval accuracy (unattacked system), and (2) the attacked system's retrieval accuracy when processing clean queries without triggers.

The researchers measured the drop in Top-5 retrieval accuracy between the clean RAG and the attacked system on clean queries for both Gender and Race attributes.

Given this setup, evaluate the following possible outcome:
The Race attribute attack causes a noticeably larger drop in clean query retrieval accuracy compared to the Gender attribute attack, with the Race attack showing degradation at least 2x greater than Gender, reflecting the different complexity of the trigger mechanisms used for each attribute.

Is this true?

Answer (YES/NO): NO